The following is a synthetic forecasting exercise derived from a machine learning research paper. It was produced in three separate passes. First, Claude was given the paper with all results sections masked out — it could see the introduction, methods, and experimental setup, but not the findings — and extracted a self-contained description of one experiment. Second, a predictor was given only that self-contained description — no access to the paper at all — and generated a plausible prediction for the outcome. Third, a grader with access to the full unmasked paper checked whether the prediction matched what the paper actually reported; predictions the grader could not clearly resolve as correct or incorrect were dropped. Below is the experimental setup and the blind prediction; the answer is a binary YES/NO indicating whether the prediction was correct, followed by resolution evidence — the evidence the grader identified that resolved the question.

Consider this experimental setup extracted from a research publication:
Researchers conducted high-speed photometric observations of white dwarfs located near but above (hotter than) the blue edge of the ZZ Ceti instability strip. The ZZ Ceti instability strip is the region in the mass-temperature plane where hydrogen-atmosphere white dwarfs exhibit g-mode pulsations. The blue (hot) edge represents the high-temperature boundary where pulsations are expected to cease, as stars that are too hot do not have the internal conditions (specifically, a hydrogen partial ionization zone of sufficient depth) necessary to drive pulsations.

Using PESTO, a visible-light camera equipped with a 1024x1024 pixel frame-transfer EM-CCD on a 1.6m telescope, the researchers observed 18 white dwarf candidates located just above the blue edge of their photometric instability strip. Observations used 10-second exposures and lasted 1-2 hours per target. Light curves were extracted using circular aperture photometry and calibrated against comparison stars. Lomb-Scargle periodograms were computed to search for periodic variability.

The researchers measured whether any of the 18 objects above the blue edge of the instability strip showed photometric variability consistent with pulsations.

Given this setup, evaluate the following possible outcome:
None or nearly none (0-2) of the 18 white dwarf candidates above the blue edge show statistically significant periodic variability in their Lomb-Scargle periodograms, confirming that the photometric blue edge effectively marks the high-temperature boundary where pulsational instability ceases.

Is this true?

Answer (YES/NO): YES